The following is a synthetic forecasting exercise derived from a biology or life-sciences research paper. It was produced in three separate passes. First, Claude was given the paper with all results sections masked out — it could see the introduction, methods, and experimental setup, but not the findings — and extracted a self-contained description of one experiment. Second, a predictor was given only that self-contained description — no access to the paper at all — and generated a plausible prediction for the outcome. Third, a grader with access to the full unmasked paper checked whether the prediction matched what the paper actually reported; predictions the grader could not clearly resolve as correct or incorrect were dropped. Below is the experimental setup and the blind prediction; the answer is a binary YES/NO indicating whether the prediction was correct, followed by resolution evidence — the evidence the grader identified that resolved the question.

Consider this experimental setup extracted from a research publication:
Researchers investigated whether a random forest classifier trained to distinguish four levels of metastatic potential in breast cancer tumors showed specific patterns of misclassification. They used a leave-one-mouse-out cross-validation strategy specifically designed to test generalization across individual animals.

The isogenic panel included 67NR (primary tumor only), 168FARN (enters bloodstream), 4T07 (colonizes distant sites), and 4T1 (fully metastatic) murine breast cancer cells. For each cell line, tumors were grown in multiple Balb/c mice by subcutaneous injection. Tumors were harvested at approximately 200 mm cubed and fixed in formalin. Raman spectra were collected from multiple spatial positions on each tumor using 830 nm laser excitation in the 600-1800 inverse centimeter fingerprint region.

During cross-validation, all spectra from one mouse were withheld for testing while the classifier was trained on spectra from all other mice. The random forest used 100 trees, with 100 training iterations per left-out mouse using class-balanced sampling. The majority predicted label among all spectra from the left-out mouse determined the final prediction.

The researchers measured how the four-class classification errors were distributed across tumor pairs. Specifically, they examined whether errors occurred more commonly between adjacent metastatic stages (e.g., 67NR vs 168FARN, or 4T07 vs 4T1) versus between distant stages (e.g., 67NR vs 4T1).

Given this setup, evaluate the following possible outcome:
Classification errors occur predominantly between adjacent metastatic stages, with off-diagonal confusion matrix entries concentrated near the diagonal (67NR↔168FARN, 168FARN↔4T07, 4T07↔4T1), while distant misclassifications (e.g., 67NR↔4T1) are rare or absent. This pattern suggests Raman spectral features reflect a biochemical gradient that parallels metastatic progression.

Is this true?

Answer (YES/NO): YES